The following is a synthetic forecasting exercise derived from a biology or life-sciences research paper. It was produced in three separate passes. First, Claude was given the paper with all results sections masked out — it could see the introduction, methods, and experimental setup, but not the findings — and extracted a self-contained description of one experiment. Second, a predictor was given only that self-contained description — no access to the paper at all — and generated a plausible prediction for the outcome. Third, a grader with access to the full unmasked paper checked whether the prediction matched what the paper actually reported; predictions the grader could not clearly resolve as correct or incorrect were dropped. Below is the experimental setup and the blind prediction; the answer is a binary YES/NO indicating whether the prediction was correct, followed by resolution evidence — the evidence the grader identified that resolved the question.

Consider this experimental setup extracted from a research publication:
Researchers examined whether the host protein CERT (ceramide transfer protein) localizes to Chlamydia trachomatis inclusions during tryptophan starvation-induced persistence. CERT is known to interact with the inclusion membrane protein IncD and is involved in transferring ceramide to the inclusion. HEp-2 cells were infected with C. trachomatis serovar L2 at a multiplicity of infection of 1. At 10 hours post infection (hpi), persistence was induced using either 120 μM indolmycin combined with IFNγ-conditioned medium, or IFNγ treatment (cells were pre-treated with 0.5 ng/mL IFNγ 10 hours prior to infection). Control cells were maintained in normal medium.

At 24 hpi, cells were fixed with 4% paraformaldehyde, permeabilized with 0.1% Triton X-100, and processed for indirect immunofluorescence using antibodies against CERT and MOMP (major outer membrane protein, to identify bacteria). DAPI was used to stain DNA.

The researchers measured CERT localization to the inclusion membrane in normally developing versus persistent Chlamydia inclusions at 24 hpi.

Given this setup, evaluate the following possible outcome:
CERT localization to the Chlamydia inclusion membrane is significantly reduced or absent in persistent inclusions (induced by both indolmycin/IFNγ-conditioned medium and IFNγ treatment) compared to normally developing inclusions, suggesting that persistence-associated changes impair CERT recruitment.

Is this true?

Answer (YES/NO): NO